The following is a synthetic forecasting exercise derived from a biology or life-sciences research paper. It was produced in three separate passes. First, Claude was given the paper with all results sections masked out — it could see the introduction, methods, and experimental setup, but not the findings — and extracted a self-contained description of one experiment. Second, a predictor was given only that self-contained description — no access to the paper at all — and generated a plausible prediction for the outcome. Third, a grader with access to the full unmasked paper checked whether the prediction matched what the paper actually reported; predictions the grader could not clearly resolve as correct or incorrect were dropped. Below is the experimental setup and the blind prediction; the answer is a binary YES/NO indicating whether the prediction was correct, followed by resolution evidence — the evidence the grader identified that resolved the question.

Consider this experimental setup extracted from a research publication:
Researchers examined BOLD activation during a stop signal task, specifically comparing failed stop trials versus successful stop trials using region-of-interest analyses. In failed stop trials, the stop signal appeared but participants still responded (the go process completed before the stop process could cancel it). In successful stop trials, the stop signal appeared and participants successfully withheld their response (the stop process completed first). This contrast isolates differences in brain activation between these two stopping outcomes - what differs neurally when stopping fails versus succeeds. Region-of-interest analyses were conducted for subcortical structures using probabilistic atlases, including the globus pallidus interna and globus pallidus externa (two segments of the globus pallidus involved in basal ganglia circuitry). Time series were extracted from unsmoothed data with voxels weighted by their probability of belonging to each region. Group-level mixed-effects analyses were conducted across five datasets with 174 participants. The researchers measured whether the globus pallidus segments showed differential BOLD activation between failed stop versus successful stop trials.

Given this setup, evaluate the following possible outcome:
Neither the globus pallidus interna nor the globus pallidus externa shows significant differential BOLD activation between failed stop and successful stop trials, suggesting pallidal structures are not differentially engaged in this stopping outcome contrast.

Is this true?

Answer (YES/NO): NO